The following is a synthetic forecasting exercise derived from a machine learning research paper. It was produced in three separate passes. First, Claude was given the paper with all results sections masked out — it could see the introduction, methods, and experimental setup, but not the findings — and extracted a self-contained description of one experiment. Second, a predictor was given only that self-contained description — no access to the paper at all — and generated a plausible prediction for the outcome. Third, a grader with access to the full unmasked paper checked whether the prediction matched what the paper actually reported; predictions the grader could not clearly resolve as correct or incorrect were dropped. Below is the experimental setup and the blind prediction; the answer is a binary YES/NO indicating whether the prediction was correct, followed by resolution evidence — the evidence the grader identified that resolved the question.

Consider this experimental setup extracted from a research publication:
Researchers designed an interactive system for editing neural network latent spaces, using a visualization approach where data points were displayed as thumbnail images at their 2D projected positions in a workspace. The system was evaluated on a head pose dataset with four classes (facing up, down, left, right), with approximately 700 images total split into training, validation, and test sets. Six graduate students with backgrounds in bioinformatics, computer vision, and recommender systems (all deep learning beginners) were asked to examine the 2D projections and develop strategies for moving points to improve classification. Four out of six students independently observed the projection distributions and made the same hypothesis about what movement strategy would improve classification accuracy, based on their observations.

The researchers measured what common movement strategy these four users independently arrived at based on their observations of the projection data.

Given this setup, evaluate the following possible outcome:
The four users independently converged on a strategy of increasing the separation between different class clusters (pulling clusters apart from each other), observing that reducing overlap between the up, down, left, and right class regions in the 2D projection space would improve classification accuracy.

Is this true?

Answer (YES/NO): NO